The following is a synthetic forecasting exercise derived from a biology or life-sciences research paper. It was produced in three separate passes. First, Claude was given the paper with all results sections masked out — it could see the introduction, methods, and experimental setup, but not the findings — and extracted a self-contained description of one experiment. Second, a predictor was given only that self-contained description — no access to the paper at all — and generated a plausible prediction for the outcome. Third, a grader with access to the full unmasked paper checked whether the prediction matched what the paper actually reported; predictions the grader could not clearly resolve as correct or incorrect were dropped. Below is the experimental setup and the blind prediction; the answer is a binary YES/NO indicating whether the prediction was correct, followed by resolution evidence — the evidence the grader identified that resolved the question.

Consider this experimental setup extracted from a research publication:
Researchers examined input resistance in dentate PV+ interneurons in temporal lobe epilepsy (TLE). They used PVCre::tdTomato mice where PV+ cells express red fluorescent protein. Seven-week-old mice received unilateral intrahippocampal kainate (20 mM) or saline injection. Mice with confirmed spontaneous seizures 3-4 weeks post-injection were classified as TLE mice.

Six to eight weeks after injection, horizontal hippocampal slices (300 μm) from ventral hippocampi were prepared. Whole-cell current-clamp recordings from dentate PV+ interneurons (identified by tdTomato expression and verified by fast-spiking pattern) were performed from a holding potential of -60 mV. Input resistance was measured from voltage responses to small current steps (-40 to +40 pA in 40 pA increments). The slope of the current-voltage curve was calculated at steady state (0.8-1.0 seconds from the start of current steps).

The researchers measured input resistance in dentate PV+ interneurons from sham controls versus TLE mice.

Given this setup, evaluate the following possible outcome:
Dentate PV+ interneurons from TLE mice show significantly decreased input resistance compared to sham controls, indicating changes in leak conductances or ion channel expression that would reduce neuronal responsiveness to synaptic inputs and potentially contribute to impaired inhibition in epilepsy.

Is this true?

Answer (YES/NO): NO